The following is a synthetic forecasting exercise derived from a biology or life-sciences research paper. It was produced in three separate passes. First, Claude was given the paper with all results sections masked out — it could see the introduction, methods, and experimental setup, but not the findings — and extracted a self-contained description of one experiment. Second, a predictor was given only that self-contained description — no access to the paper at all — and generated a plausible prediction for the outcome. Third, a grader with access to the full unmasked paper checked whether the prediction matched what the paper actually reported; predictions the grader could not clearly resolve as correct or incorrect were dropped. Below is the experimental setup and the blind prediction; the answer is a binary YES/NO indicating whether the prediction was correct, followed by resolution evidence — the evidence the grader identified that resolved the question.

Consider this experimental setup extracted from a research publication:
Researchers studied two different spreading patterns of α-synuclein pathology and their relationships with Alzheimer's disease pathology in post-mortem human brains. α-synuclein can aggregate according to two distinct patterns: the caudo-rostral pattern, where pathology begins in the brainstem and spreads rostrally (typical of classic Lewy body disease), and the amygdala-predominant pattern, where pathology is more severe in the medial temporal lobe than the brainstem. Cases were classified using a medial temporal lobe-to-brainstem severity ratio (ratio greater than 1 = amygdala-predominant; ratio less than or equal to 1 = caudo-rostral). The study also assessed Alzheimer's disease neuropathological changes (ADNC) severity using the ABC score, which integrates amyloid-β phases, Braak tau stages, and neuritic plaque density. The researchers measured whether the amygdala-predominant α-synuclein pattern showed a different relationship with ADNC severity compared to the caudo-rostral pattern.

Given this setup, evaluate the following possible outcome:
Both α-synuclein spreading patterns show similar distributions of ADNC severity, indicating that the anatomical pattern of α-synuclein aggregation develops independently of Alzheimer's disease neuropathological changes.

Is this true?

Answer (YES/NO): NO